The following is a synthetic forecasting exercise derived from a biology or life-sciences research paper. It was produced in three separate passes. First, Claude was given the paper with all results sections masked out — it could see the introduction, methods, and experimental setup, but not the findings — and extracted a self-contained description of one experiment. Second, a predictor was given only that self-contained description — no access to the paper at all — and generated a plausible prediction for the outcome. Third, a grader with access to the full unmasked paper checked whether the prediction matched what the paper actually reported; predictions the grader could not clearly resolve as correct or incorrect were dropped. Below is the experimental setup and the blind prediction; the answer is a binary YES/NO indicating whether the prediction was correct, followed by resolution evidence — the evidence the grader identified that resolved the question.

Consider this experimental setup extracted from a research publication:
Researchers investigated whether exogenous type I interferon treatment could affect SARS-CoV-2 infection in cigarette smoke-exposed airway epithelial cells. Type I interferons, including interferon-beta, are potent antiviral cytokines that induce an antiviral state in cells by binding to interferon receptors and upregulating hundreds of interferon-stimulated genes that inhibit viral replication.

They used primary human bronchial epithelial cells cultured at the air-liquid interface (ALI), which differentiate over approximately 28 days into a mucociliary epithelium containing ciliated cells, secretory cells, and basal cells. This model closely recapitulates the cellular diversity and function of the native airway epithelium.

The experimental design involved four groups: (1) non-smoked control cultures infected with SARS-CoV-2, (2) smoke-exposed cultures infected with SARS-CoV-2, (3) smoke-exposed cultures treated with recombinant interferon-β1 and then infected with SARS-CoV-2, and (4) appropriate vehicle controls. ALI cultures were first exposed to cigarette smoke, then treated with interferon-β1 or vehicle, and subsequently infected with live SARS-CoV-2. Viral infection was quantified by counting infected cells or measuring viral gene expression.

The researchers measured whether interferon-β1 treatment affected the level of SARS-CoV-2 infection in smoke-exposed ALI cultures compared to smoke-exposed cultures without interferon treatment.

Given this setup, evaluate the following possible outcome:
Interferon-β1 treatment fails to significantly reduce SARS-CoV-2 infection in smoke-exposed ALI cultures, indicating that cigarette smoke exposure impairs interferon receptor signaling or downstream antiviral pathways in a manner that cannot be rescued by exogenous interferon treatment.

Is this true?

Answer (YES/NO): NO